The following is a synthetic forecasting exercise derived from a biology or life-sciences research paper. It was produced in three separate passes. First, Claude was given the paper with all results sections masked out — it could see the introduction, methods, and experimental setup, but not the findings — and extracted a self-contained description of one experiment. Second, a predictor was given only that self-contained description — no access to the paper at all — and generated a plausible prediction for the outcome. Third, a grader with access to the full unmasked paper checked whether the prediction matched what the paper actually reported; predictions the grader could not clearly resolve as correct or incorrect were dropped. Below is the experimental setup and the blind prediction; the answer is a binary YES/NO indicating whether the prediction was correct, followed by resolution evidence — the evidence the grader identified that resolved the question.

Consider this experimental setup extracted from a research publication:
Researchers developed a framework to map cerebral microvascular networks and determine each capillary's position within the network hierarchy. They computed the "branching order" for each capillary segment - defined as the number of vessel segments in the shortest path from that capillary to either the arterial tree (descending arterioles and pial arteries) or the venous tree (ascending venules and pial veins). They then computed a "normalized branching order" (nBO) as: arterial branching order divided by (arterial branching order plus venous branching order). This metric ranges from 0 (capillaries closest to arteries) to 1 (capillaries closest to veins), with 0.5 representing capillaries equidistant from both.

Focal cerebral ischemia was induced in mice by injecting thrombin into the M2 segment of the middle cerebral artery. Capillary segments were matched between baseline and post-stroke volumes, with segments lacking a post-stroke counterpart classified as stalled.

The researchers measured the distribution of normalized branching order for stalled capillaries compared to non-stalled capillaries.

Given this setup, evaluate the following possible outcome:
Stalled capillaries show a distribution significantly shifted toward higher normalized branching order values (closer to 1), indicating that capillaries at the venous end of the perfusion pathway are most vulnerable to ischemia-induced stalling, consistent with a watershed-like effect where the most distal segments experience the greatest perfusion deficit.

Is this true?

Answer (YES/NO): NO